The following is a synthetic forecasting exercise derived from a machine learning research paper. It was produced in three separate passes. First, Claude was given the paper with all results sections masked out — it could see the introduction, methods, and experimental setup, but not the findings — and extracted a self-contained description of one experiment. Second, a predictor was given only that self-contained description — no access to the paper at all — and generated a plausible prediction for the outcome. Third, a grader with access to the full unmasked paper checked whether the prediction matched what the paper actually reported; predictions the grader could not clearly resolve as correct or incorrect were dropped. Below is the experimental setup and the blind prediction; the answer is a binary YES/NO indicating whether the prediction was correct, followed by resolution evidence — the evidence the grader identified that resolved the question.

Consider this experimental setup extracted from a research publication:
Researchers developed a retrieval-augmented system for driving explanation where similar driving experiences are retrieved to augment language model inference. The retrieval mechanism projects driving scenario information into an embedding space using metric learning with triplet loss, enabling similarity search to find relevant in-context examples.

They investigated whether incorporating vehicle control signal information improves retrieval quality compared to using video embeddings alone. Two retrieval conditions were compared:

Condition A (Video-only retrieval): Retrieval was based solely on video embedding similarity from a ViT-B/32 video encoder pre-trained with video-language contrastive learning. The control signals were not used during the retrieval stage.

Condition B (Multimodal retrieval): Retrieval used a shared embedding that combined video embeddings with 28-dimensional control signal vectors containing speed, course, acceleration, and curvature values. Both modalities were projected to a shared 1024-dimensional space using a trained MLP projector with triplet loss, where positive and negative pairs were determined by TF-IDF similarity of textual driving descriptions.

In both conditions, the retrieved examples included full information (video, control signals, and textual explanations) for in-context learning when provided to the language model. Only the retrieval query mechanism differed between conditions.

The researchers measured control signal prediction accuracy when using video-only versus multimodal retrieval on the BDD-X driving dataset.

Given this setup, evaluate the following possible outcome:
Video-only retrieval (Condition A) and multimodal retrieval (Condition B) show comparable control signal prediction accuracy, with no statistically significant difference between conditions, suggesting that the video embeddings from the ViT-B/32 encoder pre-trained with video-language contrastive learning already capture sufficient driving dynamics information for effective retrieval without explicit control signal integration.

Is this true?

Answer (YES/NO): NO